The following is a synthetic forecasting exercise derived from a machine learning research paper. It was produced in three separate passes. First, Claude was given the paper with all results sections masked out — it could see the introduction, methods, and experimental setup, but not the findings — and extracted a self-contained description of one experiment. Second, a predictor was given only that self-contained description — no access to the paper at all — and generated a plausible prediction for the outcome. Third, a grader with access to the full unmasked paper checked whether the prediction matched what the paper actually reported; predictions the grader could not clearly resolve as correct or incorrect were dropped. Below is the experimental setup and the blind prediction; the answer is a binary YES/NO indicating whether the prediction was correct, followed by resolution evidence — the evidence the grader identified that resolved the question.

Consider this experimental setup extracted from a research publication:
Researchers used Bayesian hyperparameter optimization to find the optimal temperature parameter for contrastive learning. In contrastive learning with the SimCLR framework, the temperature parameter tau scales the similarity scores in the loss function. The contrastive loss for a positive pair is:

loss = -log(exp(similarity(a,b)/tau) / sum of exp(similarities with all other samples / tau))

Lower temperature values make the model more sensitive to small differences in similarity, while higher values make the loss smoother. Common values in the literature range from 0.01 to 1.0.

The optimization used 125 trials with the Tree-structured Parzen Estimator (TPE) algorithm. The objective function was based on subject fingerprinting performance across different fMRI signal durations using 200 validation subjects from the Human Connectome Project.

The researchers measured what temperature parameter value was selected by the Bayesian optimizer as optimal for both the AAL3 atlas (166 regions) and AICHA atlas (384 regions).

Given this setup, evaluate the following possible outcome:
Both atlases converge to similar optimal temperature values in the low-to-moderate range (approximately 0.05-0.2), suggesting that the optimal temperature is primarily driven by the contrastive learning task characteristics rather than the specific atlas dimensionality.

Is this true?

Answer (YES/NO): YES